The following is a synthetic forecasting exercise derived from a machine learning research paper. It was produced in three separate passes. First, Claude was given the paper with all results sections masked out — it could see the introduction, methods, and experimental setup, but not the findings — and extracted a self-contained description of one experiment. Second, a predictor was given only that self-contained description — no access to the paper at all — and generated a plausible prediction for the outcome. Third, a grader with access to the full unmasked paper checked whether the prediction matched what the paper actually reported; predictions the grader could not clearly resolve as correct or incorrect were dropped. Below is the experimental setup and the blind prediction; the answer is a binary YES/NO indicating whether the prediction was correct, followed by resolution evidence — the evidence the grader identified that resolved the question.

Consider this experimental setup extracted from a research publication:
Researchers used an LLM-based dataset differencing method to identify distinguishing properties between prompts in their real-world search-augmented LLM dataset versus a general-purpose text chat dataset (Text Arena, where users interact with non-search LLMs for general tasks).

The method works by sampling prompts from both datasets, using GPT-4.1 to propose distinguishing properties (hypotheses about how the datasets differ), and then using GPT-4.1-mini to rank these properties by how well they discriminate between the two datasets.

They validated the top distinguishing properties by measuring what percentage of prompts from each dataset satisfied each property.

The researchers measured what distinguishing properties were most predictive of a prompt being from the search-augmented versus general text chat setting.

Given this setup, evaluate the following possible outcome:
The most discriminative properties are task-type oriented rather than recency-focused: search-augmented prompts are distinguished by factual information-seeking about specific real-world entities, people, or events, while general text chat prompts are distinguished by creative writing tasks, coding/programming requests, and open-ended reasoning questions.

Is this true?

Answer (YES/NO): NO